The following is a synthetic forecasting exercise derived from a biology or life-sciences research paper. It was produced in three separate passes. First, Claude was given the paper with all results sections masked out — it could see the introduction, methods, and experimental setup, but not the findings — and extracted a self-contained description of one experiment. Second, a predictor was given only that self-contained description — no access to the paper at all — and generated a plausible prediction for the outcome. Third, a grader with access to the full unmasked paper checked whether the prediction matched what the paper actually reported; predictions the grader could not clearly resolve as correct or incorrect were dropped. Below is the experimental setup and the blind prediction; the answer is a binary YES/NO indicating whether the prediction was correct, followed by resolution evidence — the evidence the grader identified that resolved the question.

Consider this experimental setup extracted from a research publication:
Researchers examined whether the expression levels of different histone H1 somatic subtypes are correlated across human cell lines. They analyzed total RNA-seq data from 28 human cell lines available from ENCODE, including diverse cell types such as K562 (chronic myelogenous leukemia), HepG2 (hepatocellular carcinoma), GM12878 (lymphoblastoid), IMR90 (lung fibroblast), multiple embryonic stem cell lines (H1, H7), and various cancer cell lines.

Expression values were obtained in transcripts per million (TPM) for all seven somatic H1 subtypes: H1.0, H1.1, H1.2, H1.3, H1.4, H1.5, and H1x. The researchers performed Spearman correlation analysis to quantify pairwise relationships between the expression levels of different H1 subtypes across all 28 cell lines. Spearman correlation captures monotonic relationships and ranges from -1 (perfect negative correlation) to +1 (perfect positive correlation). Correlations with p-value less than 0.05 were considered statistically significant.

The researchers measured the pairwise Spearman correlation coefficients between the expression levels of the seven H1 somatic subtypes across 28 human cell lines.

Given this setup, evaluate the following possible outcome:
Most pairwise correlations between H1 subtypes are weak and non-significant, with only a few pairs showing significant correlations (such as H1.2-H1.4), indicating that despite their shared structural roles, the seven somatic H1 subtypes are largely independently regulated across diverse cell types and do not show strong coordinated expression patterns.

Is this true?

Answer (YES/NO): NO